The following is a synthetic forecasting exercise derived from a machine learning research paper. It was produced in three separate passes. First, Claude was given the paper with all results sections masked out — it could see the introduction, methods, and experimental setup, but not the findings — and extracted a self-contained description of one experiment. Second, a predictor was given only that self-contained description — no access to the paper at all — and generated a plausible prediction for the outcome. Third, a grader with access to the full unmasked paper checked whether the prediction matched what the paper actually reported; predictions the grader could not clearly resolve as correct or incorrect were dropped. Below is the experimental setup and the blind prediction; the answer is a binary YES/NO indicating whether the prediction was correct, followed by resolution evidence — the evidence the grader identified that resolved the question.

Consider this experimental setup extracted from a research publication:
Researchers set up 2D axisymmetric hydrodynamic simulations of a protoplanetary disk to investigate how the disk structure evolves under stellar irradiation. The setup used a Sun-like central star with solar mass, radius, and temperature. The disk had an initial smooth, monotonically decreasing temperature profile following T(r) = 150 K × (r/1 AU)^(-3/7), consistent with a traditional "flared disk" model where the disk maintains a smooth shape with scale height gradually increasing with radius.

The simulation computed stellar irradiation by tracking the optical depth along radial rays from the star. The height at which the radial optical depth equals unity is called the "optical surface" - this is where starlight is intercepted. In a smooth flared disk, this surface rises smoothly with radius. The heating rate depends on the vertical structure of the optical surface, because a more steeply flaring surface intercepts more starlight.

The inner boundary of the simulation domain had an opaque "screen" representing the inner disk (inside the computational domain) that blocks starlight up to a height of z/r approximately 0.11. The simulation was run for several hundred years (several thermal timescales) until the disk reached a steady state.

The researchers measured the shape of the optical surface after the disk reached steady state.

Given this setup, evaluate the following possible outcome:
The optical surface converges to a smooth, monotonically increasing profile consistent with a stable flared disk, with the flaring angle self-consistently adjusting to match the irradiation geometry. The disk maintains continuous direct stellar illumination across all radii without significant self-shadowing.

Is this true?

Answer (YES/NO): NO